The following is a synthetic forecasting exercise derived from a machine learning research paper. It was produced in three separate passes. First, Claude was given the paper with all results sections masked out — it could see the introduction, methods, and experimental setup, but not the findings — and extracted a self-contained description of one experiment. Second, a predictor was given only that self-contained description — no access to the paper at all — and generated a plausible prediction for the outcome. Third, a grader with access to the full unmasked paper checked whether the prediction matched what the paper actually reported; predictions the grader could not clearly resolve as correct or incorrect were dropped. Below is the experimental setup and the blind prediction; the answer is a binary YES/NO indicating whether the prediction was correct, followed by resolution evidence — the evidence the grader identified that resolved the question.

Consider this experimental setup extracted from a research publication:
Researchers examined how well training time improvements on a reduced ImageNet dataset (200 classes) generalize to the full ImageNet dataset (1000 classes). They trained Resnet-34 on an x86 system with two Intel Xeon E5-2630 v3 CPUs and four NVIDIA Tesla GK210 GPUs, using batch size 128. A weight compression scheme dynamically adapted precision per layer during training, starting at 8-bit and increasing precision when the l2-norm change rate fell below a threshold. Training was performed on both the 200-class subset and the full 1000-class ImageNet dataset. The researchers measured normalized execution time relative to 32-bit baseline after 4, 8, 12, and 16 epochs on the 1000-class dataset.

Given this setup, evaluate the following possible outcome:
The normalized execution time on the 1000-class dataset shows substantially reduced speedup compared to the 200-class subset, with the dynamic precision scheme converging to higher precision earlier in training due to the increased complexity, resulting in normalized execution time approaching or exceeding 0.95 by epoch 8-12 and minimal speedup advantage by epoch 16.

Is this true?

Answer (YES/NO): NO